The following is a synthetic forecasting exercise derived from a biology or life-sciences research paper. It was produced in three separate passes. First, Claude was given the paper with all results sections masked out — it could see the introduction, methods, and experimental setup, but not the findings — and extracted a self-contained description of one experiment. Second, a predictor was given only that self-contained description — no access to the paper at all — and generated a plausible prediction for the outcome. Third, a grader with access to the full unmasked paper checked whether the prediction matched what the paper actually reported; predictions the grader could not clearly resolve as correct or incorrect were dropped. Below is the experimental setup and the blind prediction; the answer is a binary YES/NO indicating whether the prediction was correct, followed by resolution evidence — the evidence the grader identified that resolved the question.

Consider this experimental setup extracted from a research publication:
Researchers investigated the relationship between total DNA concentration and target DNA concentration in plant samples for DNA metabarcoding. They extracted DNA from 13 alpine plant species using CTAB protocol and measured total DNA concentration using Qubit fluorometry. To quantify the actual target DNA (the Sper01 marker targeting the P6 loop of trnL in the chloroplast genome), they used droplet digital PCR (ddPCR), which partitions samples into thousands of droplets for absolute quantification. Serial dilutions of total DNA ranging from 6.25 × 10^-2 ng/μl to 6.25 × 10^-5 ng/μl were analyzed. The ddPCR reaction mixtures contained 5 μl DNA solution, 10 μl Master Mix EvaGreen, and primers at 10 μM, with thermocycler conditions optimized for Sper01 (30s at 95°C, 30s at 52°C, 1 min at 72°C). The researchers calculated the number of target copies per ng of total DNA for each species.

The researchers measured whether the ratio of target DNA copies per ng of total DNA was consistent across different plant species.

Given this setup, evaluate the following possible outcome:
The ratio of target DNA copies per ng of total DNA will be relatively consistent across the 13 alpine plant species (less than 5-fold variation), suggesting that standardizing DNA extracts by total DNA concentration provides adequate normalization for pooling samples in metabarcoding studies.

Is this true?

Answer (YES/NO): NO